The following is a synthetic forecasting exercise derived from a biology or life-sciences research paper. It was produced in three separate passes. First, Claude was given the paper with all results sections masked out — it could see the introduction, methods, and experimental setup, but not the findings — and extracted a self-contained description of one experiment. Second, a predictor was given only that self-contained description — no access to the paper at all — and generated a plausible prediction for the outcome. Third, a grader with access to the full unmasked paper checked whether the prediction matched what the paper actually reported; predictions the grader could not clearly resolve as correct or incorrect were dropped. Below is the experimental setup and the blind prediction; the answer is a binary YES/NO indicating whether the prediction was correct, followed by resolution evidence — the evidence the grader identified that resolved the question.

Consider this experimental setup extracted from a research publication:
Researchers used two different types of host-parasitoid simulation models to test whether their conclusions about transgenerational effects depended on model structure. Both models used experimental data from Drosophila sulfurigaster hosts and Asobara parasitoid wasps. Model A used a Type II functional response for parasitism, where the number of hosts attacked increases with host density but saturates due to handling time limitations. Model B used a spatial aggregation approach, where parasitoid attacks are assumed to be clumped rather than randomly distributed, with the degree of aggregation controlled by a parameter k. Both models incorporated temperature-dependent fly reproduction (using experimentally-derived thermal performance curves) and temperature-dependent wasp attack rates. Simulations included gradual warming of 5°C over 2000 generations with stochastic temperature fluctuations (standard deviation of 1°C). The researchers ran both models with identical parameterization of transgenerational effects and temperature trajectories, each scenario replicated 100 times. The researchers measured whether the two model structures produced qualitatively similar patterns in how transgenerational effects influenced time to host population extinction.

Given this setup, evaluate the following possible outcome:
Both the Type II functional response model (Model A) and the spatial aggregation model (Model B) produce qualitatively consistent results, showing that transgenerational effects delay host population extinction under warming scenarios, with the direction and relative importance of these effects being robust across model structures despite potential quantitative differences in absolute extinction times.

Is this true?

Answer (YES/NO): NO